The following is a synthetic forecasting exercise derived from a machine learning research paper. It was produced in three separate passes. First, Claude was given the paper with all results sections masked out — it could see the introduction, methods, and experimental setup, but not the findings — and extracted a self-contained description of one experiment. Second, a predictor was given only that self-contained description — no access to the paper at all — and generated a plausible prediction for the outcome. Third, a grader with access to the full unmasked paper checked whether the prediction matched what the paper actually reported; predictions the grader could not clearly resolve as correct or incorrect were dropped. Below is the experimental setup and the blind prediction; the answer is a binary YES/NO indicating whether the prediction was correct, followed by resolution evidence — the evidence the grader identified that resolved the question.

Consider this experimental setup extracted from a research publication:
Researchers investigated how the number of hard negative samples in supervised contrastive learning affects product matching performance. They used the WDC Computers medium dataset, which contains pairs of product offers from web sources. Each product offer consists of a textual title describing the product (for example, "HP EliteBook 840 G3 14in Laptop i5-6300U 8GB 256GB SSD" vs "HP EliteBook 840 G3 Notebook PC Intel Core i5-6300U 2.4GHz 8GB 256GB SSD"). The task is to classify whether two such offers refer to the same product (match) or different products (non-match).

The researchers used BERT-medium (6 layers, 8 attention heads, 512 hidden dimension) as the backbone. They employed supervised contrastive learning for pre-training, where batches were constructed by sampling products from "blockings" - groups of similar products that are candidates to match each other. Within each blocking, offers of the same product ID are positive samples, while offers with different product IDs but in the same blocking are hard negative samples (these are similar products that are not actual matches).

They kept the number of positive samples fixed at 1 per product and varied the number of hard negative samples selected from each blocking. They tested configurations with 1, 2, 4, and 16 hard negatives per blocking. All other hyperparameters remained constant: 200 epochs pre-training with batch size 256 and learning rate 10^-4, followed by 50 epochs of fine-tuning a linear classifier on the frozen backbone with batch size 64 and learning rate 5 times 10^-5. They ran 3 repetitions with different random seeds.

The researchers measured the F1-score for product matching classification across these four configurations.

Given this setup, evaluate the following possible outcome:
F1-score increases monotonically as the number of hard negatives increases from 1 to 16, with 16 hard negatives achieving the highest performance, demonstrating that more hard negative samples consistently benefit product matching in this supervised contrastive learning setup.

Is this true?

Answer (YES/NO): YES